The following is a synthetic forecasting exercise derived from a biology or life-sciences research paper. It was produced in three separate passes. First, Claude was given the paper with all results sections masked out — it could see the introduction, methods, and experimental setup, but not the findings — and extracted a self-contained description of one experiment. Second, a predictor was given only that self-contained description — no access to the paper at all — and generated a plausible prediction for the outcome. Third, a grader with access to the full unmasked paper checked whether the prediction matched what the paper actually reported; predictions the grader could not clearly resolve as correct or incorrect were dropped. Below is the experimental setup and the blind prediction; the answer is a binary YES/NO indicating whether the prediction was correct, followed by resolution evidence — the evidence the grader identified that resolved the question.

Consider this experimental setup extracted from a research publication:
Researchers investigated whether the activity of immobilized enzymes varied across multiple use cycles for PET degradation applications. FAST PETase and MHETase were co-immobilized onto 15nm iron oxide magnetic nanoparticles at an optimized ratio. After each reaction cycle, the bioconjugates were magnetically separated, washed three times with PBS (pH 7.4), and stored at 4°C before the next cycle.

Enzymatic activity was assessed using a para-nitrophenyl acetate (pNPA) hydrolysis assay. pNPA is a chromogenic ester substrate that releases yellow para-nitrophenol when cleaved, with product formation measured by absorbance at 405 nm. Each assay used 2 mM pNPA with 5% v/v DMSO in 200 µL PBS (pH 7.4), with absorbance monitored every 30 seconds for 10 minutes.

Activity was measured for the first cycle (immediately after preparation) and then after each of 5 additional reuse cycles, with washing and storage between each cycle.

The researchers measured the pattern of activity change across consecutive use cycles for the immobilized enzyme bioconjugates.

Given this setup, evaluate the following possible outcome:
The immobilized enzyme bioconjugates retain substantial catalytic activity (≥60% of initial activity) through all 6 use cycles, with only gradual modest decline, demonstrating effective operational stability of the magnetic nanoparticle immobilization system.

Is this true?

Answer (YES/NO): NO